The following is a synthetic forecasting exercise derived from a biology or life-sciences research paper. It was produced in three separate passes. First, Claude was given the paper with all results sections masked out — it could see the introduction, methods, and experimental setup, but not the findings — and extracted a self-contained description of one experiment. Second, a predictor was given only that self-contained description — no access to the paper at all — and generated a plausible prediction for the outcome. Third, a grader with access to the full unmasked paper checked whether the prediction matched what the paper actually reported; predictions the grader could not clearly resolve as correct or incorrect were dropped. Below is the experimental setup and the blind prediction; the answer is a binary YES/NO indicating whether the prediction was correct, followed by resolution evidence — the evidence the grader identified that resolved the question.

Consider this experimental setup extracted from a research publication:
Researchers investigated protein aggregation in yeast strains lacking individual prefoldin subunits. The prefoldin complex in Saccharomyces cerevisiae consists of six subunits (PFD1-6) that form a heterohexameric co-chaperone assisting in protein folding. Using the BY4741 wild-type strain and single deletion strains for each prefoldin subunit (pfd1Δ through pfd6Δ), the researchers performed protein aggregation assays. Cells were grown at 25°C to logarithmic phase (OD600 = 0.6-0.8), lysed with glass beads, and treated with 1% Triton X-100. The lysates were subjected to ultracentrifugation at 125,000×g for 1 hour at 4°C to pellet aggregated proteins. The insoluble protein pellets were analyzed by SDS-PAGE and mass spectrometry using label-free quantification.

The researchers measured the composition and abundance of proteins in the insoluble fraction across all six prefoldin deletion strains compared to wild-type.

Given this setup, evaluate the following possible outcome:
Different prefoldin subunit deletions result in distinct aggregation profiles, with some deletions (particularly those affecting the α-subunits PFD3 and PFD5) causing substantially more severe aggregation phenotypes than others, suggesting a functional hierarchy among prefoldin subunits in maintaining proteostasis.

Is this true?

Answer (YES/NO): YES